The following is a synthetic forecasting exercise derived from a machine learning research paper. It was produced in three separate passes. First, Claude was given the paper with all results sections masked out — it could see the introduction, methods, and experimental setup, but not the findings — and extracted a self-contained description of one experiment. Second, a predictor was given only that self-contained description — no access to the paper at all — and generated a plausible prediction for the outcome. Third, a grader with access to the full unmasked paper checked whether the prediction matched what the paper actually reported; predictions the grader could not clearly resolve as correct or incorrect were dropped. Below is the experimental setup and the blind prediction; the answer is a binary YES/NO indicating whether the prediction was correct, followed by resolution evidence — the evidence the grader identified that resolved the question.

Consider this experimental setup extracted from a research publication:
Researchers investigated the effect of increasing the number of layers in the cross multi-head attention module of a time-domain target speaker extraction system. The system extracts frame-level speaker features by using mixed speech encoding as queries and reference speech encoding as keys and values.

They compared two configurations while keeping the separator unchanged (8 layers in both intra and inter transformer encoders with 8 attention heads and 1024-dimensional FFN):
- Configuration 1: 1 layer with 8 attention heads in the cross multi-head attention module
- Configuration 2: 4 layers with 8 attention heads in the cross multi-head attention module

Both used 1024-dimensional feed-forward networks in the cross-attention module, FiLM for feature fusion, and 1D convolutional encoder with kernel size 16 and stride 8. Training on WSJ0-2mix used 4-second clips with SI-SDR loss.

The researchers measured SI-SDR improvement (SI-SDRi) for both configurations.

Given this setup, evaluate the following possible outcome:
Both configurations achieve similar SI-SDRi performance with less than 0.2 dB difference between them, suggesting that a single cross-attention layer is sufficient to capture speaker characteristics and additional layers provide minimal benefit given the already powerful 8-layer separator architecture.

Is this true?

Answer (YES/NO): NO